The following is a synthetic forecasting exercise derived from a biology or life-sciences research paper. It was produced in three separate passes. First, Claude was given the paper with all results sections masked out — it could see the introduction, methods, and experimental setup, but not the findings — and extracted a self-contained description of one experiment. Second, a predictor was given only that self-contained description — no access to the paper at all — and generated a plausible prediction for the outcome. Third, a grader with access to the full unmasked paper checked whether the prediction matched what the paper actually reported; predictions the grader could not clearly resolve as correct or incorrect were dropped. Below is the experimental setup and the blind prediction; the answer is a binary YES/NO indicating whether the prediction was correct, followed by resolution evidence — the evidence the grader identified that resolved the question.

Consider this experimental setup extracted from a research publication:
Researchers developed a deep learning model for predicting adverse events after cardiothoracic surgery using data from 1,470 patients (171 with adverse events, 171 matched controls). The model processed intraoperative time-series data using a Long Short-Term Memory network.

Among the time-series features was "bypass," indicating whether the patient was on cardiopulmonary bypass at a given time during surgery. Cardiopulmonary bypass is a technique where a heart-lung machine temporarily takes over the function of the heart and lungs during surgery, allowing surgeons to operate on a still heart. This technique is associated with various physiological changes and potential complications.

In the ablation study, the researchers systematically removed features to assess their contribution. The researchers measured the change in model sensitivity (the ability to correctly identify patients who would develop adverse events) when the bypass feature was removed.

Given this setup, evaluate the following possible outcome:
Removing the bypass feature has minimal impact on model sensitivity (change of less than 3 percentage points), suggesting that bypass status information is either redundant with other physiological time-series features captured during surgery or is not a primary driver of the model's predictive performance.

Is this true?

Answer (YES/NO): NO